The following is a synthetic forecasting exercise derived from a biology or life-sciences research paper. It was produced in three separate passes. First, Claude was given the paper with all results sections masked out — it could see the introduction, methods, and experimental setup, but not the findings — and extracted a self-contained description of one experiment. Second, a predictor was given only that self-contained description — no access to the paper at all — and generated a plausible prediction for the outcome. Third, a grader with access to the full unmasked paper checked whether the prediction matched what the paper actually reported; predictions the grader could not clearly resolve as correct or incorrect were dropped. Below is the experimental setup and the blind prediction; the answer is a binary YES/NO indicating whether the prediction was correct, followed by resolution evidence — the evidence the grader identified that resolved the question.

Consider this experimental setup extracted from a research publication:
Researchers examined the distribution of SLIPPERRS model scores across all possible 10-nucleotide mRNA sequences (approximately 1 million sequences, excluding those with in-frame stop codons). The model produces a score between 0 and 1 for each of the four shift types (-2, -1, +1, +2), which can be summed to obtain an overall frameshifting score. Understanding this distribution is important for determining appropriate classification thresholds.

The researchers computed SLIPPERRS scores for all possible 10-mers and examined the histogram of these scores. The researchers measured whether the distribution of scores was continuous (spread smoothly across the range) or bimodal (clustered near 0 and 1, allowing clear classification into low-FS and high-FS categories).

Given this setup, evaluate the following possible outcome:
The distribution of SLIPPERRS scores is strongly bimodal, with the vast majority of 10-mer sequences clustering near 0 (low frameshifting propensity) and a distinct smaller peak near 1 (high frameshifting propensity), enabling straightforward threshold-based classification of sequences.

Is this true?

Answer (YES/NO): YES